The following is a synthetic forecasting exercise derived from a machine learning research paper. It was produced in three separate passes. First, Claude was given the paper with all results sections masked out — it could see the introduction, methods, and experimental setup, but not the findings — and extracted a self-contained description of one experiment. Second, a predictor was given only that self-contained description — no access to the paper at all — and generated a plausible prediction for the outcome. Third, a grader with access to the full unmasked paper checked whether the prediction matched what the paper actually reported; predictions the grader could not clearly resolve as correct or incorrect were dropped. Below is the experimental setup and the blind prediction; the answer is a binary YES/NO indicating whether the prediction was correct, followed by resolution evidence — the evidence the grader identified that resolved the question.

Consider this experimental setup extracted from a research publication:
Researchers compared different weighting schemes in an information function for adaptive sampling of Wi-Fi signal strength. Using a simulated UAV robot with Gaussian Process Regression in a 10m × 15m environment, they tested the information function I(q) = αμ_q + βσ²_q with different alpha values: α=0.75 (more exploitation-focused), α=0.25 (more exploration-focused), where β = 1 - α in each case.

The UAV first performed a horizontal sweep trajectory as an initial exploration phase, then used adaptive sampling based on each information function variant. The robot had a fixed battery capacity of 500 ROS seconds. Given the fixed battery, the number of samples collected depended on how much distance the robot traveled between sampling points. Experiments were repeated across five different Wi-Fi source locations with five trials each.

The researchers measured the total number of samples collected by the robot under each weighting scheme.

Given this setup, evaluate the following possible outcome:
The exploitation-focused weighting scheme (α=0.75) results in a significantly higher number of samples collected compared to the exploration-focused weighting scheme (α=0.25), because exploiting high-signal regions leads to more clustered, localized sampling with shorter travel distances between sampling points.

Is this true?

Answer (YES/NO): YES